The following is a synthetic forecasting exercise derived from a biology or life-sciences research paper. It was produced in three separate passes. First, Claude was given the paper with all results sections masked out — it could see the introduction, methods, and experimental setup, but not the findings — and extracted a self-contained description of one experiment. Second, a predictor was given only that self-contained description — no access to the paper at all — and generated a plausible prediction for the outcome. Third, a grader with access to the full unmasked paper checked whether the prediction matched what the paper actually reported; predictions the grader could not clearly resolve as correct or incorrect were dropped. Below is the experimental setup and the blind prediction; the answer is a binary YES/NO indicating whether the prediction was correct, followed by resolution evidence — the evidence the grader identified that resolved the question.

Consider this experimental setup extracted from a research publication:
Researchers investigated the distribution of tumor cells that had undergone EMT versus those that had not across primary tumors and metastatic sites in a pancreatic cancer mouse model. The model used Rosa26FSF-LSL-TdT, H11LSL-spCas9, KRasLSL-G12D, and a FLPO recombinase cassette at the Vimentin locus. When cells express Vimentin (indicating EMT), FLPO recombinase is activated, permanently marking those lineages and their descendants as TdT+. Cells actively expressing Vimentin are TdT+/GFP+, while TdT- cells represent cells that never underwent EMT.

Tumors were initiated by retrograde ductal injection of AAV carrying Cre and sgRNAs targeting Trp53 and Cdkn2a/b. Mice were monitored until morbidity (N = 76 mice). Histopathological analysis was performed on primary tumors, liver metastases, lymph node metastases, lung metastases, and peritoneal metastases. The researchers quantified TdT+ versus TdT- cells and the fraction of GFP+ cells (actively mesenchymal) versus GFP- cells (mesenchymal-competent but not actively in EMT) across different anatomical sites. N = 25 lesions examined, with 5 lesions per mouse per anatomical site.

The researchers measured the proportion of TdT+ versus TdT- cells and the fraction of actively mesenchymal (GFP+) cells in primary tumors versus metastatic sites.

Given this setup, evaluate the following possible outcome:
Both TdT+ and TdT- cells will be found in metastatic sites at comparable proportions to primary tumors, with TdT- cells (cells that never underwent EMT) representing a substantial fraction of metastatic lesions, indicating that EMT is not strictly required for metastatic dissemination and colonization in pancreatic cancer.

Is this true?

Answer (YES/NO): NO